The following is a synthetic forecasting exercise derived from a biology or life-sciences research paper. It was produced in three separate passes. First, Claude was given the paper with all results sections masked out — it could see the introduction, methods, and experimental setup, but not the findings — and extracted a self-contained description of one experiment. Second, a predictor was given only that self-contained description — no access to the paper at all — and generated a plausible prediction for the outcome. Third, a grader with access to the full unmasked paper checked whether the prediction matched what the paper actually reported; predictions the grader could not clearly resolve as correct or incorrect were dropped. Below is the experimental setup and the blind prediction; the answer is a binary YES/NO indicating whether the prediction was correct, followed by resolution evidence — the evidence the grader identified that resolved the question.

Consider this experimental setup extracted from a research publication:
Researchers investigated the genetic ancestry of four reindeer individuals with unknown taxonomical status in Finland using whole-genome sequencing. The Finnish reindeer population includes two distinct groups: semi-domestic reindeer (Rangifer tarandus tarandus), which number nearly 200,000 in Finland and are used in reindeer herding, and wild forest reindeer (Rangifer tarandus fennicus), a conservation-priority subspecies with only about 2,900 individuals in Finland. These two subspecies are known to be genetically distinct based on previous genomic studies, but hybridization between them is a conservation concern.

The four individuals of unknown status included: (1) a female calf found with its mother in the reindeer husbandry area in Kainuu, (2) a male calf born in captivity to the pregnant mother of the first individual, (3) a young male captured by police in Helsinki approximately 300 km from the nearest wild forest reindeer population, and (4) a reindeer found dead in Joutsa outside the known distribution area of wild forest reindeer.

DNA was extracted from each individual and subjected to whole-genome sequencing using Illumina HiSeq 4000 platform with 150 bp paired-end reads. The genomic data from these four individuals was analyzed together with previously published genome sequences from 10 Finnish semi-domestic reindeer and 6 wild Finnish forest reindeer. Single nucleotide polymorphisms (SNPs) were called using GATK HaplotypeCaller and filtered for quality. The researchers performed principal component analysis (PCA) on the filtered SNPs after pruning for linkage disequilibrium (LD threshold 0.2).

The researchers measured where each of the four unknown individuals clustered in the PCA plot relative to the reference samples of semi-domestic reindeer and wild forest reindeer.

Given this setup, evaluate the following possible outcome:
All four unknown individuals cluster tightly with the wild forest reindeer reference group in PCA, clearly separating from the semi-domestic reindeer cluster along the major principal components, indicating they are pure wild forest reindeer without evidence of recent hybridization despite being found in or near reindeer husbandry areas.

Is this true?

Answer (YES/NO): YES